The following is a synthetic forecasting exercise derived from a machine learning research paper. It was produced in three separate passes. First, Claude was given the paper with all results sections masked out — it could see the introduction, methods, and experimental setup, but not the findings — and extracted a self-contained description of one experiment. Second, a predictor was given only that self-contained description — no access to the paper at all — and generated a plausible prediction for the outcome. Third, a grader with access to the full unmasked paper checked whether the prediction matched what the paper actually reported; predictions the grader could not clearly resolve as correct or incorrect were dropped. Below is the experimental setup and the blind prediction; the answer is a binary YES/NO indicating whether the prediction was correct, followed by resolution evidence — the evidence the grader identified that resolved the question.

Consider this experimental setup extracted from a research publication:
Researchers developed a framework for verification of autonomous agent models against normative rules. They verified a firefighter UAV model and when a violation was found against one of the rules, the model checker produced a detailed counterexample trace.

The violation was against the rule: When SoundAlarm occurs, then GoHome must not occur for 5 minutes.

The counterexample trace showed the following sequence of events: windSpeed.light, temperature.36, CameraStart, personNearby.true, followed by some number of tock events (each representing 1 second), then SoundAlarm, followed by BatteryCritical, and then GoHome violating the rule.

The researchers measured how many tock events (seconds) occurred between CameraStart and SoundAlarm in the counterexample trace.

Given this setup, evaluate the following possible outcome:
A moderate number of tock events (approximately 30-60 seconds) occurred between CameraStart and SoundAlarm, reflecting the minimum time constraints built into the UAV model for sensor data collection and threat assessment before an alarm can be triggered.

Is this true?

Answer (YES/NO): NO